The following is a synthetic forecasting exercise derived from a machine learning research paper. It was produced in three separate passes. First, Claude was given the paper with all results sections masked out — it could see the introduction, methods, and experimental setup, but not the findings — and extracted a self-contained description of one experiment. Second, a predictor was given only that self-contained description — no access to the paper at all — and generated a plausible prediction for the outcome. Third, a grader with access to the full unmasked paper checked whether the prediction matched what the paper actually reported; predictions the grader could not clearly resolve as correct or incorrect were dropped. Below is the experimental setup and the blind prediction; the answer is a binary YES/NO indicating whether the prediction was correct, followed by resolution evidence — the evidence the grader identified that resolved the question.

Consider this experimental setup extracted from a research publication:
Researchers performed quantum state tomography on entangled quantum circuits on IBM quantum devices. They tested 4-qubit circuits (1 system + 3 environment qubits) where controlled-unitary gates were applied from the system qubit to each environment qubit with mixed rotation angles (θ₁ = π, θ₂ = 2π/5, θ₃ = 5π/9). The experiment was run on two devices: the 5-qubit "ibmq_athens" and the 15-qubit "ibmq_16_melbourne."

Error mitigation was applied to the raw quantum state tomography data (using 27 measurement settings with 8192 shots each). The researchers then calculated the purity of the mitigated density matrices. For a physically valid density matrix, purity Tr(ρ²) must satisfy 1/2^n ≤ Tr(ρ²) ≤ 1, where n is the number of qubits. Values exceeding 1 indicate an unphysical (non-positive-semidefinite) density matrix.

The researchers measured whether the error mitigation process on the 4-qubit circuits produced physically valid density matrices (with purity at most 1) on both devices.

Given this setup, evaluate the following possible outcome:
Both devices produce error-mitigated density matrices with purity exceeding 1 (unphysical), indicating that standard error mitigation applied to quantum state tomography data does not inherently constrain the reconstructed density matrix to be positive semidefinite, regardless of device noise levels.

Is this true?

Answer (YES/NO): NO